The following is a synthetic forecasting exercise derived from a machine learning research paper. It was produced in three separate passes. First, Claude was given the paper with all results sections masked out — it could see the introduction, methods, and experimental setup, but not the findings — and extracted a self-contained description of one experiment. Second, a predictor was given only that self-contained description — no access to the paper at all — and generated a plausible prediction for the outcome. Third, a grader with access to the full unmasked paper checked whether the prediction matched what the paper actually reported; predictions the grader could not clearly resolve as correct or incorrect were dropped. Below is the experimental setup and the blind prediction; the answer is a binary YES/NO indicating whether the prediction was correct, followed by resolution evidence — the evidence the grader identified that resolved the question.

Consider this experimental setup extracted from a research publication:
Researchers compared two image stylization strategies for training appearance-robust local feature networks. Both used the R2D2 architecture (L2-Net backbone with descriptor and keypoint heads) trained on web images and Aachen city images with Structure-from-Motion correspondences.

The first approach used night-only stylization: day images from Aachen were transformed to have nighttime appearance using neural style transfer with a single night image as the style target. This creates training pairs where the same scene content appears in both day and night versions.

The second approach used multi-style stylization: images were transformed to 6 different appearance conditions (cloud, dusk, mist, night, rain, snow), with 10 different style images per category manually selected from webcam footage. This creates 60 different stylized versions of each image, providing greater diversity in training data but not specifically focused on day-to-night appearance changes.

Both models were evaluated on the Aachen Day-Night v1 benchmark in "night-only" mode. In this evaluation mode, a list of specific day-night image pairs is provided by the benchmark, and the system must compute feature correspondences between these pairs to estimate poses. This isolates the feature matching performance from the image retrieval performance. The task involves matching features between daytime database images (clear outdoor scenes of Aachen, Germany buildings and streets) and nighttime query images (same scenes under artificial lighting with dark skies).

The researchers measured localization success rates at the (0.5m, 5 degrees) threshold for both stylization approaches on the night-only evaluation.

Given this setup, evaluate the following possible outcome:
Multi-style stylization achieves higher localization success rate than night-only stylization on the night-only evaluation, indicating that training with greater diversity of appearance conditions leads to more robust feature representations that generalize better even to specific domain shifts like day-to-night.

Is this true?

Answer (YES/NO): YES